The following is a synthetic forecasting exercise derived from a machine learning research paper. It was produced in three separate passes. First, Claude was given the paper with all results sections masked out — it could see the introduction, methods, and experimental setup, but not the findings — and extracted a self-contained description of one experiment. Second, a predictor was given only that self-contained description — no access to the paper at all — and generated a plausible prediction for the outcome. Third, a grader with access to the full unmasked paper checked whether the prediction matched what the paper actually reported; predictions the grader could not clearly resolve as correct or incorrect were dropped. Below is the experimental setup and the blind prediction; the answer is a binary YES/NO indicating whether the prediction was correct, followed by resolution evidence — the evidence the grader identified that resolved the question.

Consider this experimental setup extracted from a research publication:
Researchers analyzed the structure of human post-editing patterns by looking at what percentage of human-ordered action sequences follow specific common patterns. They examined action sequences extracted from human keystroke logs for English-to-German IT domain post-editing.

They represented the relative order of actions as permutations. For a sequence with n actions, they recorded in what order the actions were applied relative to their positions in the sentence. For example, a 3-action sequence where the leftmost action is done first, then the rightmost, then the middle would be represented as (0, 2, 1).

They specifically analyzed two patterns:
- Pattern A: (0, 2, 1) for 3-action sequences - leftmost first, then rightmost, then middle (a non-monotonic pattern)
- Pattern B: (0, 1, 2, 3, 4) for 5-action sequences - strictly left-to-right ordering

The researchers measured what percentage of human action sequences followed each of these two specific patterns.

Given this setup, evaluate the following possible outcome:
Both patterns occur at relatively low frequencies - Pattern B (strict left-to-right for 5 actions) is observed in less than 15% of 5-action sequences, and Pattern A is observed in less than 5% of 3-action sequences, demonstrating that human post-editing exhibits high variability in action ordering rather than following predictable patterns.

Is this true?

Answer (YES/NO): NO